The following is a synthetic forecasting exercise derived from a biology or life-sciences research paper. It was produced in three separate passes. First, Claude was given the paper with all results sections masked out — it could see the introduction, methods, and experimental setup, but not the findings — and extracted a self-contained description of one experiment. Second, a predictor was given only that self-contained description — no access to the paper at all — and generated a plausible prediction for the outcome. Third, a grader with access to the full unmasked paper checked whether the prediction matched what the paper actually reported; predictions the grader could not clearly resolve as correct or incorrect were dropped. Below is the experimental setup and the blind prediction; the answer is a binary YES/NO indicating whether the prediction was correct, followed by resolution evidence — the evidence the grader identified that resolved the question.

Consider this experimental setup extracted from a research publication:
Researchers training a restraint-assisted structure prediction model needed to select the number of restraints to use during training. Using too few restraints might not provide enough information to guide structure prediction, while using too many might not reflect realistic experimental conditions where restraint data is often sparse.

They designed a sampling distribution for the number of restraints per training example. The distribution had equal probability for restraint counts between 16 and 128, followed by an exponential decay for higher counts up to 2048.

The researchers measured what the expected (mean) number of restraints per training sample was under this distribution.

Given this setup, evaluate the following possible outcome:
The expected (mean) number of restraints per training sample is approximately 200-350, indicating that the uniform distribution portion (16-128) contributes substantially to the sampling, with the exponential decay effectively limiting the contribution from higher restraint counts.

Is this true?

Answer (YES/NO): NO